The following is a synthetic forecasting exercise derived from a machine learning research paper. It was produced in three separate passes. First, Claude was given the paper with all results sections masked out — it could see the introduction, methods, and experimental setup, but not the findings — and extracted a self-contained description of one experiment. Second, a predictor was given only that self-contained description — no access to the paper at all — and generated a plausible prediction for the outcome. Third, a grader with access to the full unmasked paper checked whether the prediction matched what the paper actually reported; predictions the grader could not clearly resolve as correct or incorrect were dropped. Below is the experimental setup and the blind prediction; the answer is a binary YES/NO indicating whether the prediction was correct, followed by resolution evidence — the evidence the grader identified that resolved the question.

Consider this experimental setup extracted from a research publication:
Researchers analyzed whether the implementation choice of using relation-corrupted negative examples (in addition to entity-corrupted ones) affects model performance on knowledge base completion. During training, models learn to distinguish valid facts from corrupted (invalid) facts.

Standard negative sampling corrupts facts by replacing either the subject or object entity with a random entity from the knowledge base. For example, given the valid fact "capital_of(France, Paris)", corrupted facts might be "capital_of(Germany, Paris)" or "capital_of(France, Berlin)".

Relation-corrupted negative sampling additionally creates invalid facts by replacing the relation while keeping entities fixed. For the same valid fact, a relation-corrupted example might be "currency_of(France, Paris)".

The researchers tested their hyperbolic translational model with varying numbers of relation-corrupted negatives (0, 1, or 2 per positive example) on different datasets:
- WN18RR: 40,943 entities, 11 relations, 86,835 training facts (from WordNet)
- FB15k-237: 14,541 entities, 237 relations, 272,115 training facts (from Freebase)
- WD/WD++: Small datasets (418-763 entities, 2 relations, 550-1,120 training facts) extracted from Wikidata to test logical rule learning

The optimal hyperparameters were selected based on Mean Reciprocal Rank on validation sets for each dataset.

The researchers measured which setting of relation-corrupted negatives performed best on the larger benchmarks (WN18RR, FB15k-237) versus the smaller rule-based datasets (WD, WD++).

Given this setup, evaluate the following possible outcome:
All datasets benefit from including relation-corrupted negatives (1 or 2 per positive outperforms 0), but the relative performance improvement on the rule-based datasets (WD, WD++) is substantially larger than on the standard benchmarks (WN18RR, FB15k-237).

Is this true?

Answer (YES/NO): NO